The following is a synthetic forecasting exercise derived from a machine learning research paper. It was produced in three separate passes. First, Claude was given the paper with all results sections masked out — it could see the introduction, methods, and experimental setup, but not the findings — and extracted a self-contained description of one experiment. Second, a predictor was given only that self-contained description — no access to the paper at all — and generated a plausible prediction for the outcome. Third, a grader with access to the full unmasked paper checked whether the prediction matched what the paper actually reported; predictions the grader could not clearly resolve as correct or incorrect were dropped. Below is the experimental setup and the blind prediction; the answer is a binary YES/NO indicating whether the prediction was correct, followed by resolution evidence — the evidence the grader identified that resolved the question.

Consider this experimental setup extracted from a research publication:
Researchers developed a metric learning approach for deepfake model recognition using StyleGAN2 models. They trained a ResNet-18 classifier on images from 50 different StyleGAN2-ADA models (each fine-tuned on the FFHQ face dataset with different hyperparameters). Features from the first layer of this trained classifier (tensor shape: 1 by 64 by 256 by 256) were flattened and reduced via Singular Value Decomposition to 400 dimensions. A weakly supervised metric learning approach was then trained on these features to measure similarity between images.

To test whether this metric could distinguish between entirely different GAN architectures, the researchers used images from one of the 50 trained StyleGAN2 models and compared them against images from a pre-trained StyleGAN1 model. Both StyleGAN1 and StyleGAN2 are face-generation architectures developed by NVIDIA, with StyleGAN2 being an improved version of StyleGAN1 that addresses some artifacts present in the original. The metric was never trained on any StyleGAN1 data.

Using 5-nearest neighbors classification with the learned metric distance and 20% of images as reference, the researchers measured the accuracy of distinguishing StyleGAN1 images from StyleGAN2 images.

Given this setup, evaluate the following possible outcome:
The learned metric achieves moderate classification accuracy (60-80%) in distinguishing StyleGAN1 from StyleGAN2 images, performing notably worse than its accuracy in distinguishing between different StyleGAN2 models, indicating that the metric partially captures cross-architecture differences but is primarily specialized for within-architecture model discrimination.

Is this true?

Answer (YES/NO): NO